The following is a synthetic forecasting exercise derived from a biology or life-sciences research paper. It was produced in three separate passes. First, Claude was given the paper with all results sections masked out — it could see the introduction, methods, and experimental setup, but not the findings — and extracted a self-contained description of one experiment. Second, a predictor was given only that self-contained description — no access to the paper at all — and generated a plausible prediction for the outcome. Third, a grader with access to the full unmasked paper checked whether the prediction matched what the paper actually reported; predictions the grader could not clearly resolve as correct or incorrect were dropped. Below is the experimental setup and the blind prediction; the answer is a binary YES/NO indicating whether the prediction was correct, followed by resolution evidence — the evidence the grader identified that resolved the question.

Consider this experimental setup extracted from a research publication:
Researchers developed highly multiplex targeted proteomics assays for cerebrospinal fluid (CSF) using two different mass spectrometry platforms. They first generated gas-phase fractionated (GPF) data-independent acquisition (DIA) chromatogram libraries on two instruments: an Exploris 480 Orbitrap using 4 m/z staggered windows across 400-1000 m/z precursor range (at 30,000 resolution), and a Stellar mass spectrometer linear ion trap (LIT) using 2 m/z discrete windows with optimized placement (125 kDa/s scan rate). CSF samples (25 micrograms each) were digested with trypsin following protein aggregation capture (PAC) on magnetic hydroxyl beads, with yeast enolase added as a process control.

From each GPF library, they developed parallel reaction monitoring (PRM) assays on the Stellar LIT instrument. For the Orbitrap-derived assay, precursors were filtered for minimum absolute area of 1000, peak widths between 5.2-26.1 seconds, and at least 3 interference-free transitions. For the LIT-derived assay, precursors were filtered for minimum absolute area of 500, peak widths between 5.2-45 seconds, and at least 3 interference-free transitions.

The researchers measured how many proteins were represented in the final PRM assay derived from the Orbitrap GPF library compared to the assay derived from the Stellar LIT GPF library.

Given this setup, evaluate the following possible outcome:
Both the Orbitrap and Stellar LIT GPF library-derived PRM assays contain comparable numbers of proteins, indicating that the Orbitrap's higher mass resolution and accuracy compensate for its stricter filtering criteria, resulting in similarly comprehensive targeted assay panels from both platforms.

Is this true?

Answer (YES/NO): NO